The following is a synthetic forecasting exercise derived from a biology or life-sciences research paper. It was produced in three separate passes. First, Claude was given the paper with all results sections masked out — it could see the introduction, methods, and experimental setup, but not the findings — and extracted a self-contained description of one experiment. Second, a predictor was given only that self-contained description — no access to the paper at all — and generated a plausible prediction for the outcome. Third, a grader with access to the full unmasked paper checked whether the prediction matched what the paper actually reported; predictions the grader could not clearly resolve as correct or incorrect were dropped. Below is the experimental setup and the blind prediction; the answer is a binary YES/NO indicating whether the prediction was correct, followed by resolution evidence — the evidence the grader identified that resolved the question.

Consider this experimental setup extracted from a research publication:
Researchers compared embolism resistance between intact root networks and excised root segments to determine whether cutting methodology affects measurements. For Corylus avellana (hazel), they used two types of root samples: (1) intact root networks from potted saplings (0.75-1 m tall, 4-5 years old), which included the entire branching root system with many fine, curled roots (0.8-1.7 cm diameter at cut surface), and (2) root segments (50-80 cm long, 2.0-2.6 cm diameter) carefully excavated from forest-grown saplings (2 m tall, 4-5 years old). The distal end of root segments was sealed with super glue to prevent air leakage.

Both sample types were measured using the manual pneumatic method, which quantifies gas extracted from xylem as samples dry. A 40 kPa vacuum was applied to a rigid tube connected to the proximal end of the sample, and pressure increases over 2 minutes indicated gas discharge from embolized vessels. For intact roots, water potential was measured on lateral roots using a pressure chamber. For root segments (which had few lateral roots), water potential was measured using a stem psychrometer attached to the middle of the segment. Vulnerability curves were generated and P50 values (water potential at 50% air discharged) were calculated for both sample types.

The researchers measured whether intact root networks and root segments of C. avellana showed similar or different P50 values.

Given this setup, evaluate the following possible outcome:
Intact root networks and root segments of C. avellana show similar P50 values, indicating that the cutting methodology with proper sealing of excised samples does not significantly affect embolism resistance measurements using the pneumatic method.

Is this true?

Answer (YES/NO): YES